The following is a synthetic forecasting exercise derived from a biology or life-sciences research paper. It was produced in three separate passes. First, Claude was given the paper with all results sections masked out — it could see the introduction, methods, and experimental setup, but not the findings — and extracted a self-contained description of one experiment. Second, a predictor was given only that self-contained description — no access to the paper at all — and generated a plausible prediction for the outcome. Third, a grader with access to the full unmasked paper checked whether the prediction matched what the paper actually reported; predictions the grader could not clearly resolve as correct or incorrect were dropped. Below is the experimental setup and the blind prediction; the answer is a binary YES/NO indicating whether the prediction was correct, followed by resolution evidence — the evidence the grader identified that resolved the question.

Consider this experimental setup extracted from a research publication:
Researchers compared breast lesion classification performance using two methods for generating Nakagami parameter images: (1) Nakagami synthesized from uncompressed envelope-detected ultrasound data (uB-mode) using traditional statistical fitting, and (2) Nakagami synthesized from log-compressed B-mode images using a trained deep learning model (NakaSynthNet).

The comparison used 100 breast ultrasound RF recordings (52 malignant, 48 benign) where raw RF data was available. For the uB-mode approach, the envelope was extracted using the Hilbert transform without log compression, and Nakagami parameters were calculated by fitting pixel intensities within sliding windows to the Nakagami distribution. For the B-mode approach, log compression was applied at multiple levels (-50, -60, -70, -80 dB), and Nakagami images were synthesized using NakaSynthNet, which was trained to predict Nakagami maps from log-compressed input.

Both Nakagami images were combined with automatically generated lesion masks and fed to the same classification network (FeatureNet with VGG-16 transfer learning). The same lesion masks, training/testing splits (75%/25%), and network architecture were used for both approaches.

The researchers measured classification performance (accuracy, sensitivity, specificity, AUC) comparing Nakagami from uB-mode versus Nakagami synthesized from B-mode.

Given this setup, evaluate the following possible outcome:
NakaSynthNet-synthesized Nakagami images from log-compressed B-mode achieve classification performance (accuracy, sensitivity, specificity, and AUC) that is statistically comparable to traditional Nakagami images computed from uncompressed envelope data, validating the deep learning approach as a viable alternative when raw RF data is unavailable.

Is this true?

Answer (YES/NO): NO